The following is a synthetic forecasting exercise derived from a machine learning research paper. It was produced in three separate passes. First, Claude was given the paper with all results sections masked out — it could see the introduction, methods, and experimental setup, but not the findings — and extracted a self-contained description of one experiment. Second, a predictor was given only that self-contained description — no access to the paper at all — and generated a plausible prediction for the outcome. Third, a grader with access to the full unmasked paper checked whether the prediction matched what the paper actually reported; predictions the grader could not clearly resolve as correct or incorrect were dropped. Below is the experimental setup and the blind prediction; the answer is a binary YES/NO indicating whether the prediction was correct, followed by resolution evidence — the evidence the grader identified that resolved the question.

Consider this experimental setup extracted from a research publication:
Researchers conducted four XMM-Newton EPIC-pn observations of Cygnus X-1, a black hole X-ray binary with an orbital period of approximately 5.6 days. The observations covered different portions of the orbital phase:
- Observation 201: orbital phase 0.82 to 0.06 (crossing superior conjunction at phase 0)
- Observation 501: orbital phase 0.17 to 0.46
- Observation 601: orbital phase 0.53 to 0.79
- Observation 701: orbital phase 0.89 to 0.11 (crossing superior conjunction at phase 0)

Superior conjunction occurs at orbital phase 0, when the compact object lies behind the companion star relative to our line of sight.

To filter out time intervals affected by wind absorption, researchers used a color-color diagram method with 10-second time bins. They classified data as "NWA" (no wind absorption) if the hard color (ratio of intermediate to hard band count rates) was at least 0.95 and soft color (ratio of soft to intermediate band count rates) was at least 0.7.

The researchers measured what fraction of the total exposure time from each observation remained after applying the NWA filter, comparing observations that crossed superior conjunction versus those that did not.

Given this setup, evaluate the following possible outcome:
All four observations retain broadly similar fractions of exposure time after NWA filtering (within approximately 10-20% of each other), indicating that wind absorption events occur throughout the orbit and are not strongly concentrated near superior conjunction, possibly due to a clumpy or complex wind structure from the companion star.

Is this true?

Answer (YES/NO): NO